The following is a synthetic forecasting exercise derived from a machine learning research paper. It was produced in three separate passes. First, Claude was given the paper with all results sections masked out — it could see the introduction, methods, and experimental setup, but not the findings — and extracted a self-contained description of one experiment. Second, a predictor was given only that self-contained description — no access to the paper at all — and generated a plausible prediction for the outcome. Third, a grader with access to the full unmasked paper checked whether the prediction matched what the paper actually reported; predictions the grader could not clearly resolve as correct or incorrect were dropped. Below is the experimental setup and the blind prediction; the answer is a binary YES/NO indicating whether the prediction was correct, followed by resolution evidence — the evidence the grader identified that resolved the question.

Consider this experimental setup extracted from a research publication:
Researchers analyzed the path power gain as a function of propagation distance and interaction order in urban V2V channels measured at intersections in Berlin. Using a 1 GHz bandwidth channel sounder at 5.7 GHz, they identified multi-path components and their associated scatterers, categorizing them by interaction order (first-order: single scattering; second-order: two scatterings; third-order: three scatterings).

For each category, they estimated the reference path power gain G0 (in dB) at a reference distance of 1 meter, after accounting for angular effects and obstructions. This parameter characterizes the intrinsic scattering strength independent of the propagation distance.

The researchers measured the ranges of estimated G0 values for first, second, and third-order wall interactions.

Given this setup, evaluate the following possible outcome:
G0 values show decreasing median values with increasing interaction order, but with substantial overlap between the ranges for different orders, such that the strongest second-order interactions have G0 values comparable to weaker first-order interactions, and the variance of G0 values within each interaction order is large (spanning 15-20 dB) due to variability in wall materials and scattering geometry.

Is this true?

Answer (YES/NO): NO